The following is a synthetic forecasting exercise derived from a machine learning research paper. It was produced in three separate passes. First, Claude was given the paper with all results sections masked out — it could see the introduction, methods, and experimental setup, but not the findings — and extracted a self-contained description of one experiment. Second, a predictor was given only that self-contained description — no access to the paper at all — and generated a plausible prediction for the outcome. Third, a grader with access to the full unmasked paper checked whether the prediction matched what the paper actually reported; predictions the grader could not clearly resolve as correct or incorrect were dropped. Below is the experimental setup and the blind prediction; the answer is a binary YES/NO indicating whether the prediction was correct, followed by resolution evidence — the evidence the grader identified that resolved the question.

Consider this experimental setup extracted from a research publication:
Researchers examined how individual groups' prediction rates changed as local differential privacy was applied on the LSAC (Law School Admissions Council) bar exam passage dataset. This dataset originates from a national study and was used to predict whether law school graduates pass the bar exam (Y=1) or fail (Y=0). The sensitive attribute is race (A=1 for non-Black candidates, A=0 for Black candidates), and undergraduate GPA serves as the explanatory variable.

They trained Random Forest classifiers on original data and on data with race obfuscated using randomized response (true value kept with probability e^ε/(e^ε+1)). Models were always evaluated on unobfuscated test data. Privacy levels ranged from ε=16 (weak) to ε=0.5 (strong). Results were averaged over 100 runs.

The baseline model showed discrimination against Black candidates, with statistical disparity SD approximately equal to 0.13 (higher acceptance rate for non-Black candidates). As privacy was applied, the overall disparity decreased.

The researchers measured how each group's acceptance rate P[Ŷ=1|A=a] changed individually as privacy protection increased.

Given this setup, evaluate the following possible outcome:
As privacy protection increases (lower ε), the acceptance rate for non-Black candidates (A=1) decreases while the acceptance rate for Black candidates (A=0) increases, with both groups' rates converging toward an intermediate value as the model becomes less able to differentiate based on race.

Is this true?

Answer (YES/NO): NO